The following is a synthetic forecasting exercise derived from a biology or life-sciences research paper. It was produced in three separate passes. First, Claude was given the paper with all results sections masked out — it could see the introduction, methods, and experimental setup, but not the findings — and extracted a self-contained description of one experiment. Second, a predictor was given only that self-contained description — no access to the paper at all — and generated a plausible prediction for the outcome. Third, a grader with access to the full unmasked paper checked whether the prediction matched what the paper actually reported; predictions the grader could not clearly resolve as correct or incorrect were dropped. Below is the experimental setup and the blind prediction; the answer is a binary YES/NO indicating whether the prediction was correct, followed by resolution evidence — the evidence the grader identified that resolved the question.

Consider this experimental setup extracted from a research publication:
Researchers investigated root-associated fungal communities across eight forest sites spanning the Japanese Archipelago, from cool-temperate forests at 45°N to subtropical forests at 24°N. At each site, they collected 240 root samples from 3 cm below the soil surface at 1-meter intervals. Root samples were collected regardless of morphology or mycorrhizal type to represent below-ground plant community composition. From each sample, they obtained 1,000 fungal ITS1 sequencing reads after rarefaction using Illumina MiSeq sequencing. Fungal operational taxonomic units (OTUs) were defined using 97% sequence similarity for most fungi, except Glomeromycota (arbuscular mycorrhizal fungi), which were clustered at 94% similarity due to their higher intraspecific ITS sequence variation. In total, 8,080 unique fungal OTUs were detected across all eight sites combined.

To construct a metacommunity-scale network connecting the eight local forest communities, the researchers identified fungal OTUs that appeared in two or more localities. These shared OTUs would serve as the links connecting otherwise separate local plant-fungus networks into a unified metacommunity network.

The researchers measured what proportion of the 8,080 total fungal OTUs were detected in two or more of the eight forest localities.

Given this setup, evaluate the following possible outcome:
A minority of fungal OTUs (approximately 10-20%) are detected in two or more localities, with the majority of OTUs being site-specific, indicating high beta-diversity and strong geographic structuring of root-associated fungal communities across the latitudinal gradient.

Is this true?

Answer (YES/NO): NO